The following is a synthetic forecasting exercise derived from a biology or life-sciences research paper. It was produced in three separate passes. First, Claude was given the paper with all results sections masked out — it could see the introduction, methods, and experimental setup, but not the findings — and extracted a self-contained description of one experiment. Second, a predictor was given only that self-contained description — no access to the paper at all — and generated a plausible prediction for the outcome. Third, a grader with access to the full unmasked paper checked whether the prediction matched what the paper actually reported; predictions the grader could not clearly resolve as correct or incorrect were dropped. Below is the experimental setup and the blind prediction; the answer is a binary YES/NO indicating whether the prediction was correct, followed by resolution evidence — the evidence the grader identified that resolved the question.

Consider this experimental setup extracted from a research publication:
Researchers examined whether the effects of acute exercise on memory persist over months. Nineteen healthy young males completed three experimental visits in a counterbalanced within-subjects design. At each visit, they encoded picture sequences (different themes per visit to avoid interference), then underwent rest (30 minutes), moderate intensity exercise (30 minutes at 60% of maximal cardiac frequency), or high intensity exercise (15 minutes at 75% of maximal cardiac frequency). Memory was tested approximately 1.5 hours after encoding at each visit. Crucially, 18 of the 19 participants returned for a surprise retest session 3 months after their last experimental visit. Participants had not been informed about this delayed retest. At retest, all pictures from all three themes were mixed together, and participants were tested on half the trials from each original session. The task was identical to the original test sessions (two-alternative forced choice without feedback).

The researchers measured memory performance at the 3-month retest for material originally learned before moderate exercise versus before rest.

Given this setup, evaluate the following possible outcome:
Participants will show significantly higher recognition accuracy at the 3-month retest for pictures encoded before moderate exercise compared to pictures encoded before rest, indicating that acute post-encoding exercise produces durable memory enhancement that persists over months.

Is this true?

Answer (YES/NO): YES